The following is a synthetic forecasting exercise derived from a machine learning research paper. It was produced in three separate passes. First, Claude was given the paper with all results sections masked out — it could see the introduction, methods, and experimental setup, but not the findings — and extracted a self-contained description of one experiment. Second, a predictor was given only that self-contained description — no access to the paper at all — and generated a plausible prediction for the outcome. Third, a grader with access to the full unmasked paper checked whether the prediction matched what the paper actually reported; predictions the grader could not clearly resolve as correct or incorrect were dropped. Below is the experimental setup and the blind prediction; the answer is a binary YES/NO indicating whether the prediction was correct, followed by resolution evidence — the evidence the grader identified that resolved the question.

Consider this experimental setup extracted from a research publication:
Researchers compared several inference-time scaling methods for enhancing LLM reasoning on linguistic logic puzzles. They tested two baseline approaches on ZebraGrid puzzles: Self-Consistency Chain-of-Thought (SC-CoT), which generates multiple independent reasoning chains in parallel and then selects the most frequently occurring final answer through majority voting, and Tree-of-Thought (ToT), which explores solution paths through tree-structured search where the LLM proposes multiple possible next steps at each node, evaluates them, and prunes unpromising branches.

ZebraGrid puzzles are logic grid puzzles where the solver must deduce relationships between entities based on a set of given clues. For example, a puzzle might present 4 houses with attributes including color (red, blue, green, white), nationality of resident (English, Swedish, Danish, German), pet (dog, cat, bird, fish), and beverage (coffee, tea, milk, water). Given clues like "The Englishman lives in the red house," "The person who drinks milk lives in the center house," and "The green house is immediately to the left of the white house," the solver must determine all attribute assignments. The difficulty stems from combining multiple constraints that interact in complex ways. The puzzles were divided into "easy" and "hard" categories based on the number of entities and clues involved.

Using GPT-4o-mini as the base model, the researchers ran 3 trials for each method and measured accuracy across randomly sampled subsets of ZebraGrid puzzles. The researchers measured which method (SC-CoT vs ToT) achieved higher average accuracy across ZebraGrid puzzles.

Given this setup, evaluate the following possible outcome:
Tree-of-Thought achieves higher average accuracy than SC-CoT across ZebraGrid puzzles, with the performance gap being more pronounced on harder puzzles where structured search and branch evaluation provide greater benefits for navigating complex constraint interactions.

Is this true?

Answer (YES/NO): YES